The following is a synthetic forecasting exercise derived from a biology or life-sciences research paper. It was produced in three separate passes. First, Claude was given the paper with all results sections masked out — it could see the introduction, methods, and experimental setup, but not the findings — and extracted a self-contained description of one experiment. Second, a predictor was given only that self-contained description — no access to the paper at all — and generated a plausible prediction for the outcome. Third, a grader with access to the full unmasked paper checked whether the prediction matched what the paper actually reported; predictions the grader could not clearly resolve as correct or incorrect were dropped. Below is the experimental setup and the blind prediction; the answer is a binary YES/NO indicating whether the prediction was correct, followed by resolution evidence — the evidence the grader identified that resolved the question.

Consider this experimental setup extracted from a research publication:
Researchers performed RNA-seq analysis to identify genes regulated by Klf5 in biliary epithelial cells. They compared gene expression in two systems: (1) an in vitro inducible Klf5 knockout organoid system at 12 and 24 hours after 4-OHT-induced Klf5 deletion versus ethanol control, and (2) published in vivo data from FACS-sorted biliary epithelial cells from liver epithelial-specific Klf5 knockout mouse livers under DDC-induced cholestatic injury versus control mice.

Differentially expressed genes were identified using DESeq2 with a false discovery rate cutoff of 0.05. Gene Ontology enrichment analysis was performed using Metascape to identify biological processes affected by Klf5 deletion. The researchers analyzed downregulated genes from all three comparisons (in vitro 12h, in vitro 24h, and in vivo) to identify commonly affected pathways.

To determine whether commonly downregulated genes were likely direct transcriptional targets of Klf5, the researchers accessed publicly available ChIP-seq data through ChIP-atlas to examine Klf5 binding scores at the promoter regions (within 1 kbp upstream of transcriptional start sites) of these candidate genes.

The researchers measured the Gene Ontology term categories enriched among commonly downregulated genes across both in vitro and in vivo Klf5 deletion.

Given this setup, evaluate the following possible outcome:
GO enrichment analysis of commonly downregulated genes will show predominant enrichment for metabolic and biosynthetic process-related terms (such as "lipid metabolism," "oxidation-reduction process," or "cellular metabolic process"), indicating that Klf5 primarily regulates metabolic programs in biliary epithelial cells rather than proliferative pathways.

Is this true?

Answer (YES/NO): NO